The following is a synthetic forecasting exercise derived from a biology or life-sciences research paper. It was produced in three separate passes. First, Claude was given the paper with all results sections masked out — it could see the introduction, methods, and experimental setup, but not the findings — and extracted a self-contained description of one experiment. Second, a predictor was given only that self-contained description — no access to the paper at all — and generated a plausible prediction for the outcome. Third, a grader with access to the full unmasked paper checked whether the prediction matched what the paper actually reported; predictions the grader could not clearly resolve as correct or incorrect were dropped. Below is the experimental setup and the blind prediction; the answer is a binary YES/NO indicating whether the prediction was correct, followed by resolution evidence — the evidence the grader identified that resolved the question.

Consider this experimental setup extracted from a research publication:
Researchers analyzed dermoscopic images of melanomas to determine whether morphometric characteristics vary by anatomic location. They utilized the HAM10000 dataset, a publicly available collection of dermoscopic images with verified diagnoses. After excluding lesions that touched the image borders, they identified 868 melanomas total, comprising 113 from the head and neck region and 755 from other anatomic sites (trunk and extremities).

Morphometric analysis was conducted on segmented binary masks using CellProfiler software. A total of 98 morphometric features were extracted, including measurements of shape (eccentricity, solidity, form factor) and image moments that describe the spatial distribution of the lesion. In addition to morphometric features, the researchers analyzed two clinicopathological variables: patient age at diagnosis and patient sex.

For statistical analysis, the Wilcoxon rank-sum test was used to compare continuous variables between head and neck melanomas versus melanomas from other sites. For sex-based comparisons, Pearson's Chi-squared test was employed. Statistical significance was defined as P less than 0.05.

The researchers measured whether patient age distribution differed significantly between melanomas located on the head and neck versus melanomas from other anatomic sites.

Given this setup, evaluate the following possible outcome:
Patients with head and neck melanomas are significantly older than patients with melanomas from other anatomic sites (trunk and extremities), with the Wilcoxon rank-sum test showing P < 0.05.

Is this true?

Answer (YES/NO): NO